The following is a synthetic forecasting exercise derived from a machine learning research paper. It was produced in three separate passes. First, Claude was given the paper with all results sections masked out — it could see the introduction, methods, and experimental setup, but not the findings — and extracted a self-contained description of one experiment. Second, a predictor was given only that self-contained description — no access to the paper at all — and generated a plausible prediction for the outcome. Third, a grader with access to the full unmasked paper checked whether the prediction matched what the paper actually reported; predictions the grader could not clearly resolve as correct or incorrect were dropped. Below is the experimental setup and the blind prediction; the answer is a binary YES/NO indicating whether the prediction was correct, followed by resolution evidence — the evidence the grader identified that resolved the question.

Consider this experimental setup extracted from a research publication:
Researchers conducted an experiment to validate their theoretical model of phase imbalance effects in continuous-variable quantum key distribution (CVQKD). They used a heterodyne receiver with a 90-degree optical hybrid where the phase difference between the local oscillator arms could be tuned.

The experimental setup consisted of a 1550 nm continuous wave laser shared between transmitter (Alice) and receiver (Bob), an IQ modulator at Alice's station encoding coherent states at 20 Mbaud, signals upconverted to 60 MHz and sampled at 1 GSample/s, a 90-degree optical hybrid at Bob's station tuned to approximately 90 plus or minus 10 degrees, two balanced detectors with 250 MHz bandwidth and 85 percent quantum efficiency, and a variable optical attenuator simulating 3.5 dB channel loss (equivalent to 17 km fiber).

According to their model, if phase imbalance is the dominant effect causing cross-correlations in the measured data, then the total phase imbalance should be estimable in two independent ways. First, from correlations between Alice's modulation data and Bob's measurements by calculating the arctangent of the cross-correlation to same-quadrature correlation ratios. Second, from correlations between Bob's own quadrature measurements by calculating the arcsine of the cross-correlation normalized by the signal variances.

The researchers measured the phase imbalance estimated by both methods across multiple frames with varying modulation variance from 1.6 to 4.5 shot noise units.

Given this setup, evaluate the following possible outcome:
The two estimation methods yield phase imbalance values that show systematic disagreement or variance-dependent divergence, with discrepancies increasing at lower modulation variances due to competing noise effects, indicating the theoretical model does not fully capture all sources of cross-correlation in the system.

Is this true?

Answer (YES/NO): NO